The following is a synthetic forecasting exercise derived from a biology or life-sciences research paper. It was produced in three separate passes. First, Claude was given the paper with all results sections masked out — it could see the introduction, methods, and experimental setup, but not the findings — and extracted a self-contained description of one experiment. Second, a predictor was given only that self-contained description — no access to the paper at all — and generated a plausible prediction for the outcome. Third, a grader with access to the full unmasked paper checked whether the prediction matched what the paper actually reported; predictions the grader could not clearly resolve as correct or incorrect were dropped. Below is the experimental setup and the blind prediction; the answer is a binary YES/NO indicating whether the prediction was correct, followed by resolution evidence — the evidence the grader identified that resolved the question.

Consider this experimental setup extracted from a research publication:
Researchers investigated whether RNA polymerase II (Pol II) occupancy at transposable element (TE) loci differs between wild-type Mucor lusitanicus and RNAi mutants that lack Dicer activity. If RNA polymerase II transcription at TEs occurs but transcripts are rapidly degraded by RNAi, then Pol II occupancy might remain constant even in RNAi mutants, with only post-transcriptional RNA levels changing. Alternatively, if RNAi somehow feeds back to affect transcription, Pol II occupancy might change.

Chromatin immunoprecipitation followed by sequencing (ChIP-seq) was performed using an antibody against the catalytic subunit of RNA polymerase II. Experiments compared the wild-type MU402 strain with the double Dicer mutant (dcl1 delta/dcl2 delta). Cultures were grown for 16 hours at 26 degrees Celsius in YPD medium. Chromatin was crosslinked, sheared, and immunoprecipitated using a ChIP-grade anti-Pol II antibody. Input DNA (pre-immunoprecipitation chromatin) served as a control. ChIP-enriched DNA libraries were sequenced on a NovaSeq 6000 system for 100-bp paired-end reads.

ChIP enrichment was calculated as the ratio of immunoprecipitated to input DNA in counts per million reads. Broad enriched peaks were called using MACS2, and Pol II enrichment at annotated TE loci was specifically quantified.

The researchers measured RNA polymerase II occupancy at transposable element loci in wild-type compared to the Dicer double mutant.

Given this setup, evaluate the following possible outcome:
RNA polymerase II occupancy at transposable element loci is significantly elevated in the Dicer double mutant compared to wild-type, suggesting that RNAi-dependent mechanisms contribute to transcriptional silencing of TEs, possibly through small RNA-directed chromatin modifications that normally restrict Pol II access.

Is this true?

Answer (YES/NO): NO